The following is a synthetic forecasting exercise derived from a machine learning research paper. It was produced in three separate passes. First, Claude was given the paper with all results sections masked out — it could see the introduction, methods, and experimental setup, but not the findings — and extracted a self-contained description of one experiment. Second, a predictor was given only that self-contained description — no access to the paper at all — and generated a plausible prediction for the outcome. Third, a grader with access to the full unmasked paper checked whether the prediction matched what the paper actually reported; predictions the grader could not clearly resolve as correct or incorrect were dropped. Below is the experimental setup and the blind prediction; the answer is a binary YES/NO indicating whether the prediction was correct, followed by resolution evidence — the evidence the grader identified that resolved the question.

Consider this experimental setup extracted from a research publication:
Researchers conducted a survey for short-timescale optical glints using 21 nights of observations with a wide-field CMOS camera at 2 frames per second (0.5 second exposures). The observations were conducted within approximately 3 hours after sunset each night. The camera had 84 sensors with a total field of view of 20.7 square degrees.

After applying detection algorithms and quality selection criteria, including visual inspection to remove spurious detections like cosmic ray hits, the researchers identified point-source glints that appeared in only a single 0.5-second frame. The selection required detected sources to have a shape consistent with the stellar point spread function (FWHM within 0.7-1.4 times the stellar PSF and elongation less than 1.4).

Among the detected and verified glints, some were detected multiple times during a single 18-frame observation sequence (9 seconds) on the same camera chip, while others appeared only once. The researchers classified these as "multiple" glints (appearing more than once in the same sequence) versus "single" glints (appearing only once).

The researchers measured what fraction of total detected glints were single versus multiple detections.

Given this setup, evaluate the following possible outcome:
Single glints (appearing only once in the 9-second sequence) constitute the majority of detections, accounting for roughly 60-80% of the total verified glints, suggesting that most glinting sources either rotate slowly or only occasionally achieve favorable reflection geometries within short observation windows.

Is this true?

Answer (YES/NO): NO